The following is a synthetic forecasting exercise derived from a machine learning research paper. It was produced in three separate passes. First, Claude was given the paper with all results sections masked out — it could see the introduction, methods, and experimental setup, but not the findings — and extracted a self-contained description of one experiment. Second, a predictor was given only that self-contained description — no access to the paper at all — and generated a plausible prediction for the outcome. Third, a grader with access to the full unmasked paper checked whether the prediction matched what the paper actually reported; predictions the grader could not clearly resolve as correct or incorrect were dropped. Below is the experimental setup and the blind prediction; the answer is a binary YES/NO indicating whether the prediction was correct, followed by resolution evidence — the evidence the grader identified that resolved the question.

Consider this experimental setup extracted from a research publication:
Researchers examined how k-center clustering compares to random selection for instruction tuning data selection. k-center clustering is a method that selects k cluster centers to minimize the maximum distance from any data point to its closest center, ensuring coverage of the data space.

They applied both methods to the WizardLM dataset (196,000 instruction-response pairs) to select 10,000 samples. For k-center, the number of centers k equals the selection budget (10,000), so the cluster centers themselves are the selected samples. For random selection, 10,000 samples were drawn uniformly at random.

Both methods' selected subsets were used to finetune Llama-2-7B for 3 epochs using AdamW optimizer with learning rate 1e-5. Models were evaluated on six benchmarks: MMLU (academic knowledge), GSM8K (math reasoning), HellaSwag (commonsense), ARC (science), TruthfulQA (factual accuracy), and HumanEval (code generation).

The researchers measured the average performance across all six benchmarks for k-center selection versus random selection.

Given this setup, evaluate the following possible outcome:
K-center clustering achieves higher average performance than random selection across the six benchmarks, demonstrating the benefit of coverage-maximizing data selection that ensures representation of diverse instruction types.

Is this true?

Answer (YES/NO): NO